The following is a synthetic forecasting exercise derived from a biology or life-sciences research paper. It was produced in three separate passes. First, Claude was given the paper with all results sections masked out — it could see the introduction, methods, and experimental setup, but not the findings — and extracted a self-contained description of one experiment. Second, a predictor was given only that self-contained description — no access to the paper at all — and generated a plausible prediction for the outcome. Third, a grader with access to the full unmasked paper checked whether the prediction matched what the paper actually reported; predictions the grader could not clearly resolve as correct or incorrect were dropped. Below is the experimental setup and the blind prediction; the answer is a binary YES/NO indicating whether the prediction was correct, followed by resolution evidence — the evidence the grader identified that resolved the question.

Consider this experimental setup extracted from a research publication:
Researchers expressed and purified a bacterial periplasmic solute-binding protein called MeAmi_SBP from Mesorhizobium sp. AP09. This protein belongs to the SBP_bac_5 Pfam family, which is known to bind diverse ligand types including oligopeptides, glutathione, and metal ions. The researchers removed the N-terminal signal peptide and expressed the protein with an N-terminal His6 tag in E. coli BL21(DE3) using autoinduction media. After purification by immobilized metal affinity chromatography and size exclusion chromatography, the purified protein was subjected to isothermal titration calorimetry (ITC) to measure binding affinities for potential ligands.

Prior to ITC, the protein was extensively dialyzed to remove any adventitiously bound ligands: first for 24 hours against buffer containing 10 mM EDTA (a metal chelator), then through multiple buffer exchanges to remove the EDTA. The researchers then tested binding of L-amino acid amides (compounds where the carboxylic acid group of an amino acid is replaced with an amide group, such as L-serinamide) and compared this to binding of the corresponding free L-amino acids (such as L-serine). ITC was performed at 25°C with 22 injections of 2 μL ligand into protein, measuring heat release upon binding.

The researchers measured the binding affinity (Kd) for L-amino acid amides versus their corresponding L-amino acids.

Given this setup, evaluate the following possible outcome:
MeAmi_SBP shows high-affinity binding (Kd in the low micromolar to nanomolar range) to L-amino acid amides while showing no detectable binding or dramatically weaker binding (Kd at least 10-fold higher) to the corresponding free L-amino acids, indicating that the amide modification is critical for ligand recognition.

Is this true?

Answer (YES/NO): YES